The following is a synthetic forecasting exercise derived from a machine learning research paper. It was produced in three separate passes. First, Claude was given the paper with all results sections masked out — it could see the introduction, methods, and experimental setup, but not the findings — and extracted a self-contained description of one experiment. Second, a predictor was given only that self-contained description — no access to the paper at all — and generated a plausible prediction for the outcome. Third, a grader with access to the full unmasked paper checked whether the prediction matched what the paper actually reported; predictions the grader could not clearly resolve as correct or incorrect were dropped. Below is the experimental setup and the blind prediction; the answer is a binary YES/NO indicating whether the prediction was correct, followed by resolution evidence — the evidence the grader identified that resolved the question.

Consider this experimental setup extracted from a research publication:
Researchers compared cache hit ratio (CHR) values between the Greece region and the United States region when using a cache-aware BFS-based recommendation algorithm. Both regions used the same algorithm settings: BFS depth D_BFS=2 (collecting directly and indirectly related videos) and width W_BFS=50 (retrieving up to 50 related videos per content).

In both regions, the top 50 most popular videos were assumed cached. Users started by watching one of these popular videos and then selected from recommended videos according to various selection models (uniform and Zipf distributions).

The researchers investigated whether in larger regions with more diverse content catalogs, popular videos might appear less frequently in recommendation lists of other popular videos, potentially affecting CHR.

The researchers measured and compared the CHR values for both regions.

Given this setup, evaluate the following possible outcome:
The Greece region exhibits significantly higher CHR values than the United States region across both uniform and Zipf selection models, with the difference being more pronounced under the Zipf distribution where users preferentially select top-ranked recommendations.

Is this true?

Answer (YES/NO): NO